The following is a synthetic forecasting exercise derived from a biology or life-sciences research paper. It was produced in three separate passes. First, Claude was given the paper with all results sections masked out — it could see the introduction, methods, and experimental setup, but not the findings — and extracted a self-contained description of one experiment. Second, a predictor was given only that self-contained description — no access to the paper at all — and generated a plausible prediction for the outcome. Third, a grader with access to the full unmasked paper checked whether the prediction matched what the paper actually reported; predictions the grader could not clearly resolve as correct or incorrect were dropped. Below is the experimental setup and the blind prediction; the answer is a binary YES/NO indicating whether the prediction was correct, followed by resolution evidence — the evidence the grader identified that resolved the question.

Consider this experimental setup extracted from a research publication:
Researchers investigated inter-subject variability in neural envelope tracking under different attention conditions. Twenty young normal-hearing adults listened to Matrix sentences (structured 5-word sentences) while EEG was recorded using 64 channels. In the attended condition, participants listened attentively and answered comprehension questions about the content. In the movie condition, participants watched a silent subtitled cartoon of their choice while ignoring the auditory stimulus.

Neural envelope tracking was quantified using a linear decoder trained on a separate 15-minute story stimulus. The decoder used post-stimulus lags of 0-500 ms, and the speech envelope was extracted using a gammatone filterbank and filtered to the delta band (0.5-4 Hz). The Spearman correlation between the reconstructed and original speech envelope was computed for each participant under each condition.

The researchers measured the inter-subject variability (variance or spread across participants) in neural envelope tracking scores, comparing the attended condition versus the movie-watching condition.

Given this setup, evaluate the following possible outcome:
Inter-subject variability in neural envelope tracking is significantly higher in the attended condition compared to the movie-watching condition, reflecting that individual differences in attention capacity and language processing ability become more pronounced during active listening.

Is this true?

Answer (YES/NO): NO